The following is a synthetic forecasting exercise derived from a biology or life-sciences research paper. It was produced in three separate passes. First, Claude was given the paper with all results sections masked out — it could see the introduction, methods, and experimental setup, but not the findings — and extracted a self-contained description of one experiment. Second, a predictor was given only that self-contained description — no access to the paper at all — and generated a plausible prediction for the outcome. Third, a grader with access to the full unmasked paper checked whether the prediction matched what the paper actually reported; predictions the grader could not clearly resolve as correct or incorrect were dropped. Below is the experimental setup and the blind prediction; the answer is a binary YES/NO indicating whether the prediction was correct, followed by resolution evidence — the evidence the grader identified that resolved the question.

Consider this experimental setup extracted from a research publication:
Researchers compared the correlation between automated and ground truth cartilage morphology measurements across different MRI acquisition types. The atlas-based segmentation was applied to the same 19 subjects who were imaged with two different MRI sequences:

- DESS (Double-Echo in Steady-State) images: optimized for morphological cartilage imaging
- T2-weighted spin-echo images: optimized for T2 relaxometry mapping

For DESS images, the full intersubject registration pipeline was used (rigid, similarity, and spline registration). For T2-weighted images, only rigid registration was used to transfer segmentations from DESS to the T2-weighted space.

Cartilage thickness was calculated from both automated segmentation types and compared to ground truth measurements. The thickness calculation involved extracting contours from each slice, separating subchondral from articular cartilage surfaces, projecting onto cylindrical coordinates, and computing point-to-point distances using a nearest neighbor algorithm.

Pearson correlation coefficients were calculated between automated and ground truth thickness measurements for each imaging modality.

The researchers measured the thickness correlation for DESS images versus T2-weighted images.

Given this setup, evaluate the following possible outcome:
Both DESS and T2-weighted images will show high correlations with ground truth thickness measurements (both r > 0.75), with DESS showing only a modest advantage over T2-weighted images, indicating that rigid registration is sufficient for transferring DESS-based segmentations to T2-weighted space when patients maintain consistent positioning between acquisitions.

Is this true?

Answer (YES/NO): NO